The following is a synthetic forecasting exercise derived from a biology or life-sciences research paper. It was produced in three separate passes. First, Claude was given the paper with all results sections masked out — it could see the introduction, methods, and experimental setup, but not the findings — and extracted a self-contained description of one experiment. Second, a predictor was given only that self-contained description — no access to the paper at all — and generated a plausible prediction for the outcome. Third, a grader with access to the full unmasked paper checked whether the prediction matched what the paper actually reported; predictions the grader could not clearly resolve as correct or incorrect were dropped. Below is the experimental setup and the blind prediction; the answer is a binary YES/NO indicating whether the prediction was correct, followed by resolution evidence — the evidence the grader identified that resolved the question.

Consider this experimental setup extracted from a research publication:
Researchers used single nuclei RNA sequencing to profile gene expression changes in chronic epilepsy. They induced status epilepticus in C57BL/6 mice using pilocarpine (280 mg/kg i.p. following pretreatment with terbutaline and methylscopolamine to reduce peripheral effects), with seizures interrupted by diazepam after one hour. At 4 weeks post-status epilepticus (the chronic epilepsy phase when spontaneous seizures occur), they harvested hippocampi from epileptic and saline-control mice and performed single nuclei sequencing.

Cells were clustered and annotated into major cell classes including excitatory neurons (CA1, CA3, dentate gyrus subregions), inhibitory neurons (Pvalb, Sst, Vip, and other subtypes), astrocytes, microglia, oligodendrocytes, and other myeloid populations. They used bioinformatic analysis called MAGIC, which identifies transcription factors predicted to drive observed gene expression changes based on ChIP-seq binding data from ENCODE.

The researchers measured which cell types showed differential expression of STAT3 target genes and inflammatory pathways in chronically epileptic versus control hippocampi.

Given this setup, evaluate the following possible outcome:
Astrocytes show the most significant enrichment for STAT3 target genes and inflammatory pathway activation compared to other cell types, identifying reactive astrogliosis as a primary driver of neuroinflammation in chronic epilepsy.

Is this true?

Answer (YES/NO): NO